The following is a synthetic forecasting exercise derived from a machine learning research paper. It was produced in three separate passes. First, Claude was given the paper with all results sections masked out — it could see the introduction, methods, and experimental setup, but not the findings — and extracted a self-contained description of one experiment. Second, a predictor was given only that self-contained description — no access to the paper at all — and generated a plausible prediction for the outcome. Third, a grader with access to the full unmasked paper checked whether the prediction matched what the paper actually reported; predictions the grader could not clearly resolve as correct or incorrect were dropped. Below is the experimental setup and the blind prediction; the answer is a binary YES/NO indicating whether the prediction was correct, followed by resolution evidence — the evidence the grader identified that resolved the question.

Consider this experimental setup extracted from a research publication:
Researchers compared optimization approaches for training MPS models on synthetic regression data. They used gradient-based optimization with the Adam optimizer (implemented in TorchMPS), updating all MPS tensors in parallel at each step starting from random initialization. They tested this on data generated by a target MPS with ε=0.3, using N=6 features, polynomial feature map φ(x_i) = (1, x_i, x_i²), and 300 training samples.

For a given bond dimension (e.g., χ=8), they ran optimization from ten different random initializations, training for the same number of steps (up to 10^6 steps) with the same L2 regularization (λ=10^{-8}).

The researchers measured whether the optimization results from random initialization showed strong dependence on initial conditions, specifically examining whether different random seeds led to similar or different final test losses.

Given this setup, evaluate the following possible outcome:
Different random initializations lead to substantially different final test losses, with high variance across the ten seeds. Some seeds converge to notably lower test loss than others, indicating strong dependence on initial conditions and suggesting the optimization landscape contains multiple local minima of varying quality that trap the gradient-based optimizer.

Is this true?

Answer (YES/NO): YES